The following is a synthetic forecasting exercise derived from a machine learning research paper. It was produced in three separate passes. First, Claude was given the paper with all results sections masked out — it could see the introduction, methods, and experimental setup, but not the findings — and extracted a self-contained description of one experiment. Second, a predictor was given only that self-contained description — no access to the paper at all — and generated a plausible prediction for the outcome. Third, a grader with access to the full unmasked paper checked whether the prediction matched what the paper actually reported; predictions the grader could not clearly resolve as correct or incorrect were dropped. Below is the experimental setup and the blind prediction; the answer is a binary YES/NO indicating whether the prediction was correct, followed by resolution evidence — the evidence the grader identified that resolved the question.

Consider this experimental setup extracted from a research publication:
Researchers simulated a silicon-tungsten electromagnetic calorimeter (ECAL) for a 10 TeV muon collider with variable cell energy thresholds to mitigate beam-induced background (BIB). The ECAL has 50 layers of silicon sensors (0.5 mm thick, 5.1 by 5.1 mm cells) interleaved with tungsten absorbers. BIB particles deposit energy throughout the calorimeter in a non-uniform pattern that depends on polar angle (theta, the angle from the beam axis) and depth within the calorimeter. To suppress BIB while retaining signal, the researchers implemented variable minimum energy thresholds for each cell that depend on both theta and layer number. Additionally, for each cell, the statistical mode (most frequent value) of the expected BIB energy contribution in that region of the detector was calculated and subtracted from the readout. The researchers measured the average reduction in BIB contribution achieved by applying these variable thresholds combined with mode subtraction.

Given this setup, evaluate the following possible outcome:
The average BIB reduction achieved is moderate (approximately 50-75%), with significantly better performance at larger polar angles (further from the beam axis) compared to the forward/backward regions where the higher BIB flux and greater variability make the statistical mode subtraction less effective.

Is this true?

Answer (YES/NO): NO